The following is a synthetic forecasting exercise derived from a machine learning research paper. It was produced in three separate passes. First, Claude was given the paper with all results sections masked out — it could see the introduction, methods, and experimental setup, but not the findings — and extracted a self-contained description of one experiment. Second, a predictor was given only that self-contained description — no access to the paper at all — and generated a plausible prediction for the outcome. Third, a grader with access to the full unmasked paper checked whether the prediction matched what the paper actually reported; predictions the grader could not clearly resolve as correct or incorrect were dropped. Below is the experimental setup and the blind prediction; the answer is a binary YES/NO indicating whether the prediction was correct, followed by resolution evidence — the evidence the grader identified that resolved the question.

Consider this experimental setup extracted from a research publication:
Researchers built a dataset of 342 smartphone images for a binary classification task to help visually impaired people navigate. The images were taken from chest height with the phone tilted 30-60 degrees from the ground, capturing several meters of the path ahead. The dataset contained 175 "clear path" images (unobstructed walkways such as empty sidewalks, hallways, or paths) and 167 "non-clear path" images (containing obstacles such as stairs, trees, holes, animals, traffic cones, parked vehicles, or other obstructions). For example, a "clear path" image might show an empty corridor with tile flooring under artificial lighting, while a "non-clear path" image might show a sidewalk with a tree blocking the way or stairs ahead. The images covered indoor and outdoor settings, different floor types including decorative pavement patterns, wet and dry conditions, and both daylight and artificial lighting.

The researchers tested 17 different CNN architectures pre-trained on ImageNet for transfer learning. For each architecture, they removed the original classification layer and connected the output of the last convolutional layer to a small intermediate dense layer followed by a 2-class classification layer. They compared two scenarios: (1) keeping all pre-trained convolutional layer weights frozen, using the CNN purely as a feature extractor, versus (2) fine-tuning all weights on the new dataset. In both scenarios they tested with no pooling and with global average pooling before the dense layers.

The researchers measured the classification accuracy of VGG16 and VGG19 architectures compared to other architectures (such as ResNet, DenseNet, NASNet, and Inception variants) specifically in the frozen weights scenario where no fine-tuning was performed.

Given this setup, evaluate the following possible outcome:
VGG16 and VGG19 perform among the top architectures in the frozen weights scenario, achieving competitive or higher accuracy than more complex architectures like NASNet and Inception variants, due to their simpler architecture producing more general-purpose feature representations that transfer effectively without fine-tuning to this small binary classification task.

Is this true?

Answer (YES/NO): YES